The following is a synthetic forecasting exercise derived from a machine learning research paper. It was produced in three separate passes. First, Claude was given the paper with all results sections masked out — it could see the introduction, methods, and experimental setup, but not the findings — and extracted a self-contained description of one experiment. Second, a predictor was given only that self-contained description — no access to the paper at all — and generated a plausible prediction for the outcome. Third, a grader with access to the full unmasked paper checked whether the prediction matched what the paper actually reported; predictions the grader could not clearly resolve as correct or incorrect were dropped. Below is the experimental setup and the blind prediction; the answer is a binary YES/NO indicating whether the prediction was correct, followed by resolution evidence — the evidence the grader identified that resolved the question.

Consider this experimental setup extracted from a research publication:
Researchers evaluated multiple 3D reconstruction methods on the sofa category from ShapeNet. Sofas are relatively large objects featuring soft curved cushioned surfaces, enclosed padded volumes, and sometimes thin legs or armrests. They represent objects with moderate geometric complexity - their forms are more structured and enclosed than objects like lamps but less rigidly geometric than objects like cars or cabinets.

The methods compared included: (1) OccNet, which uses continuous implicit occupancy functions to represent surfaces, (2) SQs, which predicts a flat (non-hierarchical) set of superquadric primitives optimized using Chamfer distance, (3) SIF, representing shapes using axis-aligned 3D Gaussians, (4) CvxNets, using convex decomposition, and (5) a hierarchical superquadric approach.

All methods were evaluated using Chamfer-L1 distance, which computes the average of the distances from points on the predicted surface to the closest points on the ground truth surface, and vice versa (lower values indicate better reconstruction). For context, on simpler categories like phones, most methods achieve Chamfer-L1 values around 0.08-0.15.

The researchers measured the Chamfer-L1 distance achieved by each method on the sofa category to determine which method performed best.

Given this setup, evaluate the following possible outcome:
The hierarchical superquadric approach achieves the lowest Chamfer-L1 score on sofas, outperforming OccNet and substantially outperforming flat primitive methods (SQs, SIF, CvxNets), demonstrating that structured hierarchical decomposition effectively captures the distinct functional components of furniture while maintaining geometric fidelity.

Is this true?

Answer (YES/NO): NO